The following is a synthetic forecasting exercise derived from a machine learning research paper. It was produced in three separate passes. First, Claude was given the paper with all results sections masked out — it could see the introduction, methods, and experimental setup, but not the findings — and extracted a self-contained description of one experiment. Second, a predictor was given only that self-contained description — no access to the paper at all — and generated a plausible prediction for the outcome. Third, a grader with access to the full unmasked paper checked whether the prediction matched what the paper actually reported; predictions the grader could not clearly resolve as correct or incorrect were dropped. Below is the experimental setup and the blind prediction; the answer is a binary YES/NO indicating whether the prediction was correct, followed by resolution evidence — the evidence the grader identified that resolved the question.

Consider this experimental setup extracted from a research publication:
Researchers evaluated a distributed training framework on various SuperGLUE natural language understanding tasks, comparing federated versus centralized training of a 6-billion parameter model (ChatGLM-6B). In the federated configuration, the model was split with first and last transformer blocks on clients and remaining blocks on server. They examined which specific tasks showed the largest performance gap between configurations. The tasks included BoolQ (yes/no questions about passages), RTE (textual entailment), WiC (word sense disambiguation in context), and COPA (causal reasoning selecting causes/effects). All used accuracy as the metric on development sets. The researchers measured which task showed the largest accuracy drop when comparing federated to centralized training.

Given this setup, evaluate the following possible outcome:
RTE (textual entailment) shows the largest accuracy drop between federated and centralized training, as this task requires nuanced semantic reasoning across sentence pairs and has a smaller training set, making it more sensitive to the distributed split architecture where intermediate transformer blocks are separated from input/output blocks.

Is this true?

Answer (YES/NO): NO